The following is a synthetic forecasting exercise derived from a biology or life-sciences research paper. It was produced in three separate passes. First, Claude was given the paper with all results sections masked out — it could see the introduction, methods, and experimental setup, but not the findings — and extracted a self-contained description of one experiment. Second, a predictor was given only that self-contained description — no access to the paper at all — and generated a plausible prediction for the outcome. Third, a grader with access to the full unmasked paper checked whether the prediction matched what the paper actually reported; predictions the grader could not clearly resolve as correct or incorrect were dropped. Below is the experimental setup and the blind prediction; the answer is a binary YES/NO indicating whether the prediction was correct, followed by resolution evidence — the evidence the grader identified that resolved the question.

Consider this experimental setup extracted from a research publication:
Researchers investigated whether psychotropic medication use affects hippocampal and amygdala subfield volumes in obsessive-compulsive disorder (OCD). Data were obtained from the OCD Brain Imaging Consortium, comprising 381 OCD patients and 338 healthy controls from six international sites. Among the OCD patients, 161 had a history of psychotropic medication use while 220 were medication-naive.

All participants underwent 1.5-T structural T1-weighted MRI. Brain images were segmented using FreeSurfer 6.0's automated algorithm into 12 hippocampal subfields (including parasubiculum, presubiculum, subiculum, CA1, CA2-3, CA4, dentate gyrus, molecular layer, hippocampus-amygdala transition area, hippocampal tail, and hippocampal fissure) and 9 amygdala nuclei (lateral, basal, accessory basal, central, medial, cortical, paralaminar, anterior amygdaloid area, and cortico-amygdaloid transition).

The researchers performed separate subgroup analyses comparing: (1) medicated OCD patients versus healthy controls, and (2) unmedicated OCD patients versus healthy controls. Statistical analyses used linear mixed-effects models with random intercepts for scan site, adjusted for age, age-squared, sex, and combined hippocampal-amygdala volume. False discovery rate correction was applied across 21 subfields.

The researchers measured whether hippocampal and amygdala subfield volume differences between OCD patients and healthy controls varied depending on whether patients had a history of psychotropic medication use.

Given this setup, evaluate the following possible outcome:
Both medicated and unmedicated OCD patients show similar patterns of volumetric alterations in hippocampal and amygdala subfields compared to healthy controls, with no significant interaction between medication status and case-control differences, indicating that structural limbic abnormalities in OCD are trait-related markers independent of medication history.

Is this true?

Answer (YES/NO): NO